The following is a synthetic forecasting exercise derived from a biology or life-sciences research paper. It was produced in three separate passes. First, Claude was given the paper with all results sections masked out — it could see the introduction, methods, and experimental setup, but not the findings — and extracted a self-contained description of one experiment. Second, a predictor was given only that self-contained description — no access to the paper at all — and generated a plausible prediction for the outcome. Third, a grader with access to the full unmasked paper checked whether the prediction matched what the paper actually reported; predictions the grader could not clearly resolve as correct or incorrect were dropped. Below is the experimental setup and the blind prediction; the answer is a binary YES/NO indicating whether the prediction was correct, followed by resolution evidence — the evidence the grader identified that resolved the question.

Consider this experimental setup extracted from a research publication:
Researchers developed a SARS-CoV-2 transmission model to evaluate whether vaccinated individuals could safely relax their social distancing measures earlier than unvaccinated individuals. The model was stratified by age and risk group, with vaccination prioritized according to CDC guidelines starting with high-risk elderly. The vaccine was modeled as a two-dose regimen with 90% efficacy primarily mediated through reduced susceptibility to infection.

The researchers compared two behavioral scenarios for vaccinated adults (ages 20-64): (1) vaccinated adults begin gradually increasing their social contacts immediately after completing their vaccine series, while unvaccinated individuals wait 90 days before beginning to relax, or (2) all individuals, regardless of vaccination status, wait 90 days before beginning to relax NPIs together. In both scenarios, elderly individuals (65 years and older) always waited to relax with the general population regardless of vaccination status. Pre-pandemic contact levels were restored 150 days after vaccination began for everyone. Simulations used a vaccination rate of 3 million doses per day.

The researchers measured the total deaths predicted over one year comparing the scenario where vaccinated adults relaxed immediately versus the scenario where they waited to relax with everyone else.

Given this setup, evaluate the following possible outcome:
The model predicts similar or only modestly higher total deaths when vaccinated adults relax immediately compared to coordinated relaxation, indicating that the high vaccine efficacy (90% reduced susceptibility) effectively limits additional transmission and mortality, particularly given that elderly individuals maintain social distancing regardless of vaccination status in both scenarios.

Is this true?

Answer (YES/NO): YES